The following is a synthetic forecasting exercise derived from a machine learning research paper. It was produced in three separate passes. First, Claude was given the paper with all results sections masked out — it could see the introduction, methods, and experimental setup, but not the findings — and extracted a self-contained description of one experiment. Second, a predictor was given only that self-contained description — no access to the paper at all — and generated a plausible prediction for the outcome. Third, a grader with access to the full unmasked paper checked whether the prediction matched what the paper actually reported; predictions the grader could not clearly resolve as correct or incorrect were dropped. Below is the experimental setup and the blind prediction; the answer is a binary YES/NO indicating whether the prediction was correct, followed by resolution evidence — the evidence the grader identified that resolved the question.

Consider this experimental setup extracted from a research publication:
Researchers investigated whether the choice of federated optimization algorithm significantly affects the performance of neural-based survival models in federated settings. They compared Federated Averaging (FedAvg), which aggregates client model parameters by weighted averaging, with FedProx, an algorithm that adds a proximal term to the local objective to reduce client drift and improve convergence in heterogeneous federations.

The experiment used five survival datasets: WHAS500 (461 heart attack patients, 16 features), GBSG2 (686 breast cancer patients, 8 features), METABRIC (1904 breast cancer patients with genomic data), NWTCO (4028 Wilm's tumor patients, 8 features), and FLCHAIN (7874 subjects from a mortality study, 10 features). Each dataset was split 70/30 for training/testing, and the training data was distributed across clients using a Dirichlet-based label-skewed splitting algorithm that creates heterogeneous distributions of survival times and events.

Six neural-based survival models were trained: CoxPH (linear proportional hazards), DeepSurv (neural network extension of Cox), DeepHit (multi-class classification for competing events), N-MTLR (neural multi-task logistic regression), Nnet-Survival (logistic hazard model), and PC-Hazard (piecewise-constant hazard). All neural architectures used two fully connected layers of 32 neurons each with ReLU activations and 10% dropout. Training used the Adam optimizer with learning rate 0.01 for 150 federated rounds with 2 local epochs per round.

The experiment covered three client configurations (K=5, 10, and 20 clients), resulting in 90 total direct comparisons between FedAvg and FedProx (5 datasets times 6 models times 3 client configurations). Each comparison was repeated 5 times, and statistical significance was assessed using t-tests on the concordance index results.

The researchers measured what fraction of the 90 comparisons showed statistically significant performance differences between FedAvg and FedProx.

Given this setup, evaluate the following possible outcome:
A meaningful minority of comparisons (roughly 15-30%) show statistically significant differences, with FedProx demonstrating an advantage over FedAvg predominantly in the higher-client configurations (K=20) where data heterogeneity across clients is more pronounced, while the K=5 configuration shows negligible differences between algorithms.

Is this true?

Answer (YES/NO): NO